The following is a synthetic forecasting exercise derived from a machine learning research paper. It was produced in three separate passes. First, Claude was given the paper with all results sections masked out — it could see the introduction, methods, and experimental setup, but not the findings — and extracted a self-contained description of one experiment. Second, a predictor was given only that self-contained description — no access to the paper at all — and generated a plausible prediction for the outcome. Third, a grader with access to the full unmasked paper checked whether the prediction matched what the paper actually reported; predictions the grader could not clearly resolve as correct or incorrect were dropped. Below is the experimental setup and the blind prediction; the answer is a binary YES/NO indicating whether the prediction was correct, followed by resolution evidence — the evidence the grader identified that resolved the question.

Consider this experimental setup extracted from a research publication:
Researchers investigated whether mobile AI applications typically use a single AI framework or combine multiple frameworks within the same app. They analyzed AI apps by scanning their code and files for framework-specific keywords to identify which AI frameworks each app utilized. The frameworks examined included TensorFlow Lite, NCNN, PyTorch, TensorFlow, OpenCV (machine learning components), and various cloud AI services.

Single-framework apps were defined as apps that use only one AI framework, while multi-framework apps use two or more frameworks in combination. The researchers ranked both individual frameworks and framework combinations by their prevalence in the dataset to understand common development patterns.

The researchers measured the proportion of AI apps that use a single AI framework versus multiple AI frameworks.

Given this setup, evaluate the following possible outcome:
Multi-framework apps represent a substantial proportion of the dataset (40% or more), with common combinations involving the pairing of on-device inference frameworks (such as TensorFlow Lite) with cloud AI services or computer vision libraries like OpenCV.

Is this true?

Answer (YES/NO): NO